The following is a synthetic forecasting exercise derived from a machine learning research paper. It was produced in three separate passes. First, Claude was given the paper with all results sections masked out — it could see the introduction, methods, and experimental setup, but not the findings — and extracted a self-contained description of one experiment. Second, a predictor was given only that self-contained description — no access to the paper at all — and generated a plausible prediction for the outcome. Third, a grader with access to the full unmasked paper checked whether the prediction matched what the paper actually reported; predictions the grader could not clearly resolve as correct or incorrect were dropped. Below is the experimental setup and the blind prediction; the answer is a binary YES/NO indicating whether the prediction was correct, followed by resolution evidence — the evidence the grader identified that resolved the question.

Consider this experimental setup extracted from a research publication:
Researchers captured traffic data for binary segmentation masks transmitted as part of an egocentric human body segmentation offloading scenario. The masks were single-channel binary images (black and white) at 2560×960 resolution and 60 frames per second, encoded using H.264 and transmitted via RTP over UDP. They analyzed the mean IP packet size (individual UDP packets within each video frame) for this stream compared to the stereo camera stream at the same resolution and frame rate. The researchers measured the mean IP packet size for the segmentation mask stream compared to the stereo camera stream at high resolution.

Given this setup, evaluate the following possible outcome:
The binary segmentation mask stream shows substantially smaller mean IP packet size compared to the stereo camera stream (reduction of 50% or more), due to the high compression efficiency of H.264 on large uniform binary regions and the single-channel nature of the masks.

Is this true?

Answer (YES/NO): NO